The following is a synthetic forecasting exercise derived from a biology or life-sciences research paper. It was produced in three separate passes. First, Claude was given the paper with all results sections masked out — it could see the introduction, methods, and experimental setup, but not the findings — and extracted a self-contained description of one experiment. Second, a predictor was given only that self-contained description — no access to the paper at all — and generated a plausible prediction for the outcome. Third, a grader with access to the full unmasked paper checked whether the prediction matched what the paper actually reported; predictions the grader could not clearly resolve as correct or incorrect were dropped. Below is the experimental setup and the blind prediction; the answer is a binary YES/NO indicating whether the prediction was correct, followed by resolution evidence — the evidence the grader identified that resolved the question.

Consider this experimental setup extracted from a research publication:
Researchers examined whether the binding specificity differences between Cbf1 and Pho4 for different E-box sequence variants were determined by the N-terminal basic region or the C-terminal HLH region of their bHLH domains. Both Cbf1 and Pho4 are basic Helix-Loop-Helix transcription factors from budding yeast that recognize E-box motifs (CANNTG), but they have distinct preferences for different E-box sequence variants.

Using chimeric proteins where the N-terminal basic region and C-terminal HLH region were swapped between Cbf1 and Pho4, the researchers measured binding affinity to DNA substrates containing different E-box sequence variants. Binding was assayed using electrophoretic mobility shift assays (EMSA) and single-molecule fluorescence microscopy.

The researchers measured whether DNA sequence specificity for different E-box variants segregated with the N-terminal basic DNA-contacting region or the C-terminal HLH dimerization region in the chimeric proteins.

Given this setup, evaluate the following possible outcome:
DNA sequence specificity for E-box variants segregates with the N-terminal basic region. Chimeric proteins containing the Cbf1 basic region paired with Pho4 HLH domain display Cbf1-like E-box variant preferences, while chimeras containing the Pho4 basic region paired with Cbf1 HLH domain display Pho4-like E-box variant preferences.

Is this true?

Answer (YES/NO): YES